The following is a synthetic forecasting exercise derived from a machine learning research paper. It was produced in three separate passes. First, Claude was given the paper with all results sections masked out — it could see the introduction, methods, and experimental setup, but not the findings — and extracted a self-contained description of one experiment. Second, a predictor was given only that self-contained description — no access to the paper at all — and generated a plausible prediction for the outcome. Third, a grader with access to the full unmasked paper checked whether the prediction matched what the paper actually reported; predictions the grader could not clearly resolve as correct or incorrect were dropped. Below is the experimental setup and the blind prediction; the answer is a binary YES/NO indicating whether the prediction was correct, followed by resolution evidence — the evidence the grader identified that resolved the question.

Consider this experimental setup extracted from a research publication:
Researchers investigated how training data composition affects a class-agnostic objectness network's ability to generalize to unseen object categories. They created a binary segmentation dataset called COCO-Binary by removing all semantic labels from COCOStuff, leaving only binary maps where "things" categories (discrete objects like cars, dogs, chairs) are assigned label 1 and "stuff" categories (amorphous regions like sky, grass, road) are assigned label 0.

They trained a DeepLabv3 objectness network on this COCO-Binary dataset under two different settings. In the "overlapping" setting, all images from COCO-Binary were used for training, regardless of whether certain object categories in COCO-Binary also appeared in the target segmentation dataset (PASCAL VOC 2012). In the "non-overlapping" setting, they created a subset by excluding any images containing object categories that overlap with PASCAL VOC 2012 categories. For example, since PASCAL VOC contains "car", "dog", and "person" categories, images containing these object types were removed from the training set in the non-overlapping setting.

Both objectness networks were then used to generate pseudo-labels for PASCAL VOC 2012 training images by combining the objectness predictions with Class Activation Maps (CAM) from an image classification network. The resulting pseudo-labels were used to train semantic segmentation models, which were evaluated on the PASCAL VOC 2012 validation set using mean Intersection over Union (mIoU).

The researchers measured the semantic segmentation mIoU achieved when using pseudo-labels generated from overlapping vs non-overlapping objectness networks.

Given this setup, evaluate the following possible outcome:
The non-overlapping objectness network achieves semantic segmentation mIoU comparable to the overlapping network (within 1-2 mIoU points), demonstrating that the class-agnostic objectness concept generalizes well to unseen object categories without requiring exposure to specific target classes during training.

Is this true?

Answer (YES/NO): NO